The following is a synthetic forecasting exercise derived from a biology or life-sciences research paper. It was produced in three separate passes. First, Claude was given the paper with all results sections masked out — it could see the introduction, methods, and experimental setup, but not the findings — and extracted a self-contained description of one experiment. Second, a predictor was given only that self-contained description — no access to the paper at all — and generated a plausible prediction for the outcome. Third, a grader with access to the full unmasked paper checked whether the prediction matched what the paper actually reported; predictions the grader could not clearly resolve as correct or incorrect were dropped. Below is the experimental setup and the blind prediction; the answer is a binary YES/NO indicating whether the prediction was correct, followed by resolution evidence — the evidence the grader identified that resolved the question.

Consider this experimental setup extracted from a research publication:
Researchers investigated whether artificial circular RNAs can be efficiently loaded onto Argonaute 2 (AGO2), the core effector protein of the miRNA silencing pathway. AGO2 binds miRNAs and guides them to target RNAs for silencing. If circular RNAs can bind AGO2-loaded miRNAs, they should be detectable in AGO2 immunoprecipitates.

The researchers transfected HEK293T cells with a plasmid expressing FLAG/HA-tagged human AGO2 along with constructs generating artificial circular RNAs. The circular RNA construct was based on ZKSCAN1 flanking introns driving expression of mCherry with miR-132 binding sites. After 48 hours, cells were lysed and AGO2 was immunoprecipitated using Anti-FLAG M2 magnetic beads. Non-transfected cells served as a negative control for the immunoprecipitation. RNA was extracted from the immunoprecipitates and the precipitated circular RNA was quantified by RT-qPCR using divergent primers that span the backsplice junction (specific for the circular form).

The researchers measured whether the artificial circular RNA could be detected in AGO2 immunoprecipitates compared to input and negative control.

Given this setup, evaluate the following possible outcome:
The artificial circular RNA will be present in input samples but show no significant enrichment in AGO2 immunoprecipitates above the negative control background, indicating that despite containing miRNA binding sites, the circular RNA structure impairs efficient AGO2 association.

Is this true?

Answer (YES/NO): NO